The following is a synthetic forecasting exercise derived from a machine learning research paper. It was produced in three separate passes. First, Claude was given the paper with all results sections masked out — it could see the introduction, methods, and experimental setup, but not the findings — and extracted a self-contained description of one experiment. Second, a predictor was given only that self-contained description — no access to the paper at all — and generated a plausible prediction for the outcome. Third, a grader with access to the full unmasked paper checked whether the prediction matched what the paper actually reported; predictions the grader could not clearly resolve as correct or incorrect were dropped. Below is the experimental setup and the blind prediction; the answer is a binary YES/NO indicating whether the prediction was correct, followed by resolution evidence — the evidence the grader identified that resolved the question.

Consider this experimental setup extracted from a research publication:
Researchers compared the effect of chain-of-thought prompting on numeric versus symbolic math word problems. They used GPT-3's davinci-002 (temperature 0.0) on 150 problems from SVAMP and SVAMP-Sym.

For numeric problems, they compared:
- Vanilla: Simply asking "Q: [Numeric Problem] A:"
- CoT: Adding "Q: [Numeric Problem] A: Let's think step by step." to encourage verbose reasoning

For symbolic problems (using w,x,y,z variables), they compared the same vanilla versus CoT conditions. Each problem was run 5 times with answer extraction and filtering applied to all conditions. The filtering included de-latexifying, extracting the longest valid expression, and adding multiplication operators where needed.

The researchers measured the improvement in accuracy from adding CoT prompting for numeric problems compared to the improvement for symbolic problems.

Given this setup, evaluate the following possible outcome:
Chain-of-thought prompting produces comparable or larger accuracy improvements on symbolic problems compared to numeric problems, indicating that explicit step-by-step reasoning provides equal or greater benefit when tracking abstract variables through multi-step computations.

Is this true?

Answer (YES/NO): YES